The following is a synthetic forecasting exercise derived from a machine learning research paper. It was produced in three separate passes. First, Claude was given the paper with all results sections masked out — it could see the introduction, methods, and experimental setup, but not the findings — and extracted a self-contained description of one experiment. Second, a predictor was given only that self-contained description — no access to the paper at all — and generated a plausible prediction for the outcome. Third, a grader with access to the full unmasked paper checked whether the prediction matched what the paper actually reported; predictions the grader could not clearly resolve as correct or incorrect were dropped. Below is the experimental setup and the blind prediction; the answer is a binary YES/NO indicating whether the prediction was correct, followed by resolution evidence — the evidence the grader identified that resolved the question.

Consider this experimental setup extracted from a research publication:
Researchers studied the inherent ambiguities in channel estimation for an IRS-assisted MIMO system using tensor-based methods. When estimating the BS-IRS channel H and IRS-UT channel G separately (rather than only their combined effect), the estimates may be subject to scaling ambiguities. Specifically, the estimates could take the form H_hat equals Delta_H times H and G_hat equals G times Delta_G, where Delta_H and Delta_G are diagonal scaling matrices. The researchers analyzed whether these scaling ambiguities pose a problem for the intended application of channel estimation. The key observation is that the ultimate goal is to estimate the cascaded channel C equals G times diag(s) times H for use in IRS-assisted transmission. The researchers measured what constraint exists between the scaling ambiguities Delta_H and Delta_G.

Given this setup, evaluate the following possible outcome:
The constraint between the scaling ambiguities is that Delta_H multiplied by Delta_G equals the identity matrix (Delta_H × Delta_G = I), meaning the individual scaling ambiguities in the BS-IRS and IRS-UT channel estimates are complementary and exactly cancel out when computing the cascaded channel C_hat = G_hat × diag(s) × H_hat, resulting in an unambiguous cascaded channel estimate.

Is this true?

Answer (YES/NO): YES